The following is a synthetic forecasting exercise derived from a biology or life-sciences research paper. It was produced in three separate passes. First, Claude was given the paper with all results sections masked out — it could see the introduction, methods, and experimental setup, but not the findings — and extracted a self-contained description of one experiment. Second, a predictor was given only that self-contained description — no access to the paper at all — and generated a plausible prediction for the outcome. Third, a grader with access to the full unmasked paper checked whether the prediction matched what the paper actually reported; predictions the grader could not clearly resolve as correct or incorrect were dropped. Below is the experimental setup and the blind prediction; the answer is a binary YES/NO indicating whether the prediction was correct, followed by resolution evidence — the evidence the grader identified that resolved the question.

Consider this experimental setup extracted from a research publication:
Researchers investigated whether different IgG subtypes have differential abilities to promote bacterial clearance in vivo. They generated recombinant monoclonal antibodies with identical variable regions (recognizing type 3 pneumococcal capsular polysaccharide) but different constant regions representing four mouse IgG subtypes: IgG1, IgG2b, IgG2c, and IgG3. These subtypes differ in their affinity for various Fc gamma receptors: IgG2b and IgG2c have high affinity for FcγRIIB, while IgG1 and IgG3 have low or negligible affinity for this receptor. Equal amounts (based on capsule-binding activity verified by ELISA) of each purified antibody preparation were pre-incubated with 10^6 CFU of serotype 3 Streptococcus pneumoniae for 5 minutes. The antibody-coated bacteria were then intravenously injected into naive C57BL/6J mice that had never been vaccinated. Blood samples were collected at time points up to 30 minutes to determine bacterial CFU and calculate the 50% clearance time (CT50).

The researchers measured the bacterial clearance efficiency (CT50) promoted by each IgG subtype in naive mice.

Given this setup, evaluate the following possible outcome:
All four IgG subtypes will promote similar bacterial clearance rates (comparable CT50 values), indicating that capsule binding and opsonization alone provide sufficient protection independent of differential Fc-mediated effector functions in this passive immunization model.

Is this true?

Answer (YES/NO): NO